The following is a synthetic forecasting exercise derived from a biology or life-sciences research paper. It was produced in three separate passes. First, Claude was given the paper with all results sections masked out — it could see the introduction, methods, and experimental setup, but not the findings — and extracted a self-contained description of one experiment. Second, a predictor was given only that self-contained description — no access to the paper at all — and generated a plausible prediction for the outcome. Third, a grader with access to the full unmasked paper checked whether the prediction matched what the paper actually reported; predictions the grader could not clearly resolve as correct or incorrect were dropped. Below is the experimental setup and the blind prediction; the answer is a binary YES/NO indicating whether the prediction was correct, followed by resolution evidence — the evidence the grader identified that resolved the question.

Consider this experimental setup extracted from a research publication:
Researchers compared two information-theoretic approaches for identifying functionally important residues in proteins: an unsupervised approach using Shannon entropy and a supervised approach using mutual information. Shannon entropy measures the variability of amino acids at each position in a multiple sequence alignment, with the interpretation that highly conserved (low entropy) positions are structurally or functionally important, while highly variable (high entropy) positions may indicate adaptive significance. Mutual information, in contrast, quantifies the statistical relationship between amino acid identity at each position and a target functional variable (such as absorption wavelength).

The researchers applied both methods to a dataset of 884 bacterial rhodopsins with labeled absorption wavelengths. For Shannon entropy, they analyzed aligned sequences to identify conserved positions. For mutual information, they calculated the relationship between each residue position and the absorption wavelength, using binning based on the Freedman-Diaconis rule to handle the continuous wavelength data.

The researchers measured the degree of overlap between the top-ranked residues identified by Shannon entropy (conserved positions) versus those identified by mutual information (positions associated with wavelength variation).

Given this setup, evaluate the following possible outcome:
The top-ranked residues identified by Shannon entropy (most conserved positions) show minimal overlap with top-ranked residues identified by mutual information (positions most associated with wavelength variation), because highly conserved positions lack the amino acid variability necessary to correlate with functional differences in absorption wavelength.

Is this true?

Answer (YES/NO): NO